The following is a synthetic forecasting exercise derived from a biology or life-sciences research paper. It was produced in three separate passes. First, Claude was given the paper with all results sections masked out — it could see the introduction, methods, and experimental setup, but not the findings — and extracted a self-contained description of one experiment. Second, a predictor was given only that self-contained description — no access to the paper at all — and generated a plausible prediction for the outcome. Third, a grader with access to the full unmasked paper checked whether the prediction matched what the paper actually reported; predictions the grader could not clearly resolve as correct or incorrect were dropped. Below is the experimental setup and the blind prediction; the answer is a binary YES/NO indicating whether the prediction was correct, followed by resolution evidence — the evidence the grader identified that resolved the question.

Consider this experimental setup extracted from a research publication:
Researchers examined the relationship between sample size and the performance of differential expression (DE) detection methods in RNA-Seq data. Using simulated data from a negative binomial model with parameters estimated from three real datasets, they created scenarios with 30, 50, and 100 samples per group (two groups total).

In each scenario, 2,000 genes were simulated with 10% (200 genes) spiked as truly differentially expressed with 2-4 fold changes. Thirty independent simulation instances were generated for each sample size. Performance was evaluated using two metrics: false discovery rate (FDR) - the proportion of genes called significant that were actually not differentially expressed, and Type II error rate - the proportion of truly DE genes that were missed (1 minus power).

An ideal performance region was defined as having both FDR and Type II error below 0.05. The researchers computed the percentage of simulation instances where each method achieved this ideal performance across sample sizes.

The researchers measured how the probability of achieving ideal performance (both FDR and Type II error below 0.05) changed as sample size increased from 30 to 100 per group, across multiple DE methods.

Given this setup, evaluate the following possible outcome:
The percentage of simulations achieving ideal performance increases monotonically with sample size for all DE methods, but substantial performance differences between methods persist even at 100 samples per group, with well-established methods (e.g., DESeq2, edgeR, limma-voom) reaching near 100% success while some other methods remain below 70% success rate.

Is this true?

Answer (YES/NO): NO